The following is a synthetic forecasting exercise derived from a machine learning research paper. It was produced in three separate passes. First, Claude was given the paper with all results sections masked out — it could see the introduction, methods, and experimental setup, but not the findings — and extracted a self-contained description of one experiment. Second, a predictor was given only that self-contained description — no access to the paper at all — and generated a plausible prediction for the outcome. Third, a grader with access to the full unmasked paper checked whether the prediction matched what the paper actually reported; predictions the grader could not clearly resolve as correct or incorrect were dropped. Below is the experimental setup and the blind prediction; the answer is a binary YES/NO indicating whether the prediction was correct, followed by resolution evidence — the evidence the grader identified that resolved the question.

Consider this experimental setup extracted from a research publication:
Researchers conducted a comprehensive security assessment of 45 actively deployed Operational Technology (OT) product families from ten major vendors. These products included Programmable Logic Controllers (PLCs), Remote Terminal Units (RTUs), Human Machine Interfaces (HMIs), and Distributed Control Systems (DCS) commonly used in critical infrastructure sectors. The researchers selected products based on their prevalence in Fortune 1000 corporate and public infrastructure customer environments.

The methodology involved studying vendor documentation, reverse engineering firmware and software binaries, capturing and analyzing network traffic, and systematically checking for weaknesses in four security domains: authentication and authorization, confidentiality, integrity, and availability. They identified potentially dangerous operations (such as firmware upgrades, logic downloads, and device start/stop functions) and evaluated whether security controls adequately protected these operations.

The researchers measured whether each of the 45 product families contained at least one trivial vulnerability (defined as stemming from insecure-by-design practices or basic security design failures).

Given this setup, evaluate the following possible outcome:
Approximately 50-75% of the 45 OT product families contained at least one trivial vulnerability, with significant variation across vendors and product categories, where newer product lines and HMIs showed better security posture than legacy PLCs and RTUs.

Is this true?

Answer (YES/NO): NO